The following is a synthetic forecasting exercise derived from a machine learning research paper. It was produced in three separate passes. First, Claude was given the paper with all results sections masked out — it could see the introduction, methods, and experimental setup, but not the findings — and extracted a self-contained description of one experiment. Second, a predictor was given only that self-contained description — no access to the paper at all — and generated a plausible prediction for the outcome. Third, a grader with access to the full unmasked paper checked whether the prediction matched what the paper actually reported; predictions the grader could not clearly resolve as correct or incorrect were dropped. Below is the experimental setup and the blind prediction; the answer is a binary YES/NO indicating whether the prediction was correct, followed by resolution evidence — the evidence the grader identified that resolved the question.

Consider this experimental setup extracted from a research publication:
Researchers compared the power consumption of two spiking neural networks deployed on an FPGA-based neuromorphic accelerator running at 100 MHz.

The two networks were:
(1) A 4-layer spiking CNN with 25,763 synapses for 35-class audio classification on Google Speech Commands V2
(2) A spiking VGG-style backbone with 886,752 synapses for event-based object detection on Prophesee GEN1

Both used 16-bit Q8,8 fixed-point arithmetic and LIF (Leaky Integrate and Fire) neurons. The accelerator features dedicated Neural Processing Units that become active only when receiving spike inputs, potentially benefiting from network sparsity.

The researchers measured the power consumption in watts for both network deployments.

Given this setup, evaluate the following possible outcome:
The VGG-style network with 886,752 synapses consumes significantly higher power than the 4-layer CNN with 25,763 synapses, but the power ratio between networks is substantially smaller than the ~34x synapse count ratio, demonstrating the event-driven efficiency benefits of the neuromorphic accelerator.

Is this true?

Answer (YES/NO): YES